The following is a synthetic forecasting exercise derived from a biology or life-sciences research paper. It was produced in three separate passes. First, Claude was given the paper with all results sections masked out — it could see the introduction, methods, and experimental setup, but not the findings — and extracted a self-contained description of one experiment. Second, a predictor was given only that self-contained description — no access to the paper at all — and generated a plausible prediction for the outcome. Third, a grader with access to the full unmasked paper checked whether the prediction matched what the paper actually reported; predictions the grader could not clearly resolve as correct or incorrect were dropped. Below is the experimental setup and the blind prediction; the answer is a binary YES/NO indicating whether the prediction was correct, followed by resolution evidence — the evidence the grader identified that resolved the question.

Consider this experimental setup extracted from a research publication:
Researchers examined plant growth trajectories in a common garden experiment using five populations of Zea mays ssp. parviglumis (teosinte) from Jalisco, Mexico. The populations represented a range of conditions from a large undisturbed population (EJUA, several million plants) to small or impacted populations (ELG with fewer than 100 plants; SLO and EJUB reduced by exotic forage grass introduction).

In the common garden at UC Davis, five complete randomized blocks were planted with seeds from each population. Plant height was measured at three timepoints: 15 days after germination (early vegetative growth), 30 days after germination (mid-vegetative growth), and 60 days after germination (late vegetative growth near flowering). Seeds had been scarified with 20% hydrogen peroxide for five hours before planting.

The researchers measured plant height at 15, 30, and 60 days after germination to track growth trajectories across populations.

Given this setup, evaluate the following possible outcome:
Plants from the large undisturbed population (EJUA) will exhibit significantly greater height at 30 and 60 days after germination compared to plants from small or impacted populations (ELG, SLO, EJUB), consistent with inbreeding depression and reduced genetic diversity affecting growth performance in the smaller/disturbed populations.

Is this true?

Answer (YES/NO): NO